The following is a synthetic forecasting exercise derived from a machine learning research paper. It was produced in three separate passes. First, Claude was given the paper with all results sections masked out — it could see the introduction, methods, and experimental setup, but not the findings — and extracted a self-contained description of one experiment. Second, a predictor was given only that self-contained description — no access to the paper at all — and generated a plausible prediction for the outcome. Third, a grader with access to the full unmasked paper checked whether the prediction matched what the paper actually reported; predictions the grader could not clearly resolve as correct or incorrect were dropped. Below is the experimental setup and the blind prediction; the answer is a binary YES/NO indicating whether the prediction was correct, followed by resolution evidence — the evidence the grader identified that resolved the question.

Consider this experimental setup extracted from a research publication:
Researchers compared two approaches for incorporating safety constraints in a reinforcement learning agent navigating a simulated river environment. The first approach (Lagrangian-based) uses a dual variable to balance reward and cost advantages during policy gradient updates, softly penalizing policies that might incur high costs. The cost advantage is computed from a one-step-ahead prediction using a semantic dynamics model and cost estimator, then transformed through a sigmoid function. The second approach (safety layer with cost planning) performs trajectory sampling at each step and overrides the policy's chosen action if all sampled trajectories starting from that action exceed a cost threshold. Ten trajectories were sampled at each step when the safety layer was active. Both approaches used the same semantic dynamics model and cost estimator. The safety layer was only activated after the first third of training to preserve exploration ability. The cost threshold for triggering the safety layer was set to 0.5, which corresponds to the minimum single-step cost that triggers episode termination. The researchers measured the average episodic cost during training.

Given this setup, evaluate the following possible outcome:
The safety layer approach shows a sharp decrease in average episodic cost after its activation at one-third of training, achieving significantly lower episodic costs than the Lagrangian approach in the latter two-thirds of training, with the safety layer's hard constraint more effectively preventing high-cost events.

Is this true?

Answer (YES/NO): NO